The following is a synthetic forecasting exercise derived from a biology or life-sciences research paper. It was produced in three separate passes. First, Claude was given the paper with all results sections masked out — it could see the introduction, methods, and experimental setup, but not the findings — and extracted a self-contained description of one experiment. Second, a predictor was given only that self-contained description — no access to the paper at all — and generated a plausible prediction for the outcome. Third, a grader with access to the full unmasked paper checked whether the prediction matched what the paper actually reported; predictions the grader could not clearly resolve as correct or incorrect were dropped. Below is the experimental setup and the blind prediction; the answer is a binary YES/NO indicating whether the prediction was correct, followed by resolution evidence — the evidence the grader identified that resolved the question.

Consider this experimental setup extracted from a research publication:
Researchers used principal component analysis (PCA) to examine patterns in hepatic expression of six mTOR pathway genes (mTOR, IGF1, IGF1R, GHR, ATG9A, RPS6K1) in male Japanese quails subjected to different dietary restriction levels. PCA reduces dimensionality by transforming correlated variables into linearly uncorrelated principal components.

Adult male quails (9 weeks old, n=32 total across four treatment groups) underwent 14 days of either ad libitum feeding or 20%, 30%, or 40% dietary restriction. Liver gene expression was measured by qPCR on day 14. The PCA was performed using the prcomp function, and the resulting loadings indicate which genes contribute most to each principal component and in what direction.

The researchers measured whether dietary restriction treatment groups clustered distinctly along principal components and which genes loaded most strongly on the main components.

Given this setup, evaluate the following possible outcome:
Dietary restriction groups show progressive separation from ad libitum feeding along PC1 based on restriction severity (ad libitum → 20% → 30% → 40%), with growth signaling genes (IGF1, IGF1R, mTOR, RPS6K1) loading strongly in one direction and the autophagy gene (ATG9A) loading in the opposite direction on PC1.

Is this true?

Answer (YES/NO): NO